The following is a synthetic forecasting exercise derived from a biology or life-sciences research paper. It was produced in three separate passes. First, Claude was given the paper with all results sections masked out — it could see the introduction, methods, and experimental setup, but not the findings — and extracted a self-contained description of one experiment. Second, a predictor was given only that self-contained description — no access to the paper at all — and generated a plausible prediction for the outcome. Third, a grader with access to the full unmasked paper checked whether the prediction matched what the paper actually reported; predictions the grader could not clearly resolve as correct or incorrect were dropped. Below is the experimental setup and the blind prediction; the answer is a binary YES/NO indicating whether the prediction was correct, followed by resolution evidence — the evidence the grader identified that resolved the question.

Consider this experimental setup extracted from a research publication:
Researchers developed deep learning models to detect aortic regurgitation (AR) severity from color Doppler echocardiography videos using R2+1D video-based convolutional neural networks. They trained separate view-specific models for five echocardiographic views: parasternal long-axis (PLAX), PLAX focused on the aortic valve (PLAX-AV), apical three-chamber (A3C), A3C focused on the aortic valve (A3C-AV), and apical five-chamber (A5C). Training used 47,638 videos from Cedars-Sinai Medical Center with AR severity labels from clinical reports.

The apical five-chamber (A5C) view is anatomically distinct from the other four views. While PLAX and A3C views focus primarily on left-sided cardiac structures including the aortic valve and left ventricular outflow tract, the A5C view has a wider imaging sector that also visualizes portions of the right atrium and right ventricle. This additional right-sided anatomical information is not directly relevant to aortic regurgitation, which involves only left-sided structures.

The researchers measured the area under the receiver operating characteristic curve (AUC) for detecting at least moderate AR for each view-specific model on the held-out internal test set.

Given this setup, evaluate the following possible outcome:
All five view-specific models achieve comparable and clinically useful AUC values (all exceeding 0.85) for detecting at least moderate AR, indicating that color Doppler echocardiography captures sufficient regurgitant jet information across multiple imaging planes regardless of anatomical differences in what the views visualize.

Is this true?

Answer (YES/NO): NO